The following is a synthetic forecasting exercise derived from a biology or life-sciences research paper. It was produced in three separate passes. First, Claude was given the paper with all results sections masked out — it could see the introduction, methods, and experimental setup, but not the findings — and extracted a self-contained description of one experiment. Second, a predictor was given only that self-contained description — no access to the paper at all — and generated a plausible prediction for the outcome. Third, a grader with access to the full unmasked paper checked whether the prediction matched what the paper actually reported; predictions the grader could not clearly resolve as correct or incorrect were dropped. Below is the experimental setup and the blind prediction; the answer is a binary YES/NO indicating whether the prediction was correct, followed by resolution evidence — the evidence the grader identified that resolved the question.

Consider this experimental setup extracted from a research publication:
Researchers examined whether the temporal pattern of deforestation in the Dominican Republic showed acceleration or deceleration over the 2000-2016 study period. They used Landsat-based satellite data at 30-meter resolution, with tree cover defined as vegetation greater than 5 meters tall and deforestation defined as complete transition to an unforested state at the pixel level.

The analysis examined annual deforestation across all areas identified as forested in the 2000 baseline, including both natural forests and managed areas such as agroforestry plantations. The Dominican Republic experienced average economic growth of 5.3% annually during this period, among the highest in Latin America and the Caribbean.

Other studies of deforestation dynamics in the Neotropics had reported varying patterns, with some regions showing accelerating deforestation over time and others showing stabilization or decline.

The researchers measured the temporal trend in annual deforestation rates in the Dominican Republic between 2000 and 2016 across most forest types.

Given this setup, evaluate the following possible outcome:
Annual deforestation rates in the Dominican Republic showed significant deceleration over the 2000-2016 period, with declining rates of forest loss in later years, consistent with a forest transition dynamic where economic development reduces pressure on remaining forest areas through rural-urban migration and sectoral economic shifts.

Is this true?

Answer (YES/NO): NO